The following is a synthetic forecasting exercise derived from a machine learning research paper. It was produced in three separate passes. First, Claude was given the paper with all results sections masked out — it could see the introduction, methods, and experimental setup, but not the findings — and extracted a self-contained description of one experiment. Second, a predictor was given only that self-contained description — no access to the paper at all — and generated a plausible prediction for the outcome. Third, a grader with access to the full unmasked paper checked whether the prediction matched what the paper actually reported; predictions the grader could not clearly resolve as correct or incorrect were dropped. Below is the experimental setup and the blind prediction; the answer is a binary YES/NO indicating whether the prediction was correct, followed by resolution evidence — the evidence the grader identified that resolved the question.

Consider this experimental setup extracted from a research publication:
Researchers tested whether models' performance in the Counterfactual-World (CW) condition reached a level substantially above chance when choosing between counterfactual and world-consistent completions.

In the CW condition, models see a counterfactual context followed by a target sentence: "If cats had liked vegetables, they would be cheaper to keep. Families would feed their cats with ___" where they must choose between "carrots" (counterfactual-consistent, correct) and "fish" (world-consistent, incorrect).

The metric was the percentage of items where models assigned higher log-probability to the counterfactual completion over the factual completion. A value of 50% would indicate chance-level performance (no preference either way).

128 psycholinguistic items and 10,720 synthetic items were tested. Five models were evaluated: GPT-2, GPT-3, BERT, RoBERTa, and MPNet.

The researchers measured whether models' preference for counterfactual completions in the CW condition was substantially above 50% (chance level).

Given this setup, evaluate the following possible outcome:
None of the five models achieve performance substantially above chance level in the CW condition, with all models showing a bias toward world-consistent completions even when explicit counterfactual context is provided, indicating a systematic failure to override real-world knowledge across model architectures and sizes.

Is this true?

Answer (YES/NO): NO